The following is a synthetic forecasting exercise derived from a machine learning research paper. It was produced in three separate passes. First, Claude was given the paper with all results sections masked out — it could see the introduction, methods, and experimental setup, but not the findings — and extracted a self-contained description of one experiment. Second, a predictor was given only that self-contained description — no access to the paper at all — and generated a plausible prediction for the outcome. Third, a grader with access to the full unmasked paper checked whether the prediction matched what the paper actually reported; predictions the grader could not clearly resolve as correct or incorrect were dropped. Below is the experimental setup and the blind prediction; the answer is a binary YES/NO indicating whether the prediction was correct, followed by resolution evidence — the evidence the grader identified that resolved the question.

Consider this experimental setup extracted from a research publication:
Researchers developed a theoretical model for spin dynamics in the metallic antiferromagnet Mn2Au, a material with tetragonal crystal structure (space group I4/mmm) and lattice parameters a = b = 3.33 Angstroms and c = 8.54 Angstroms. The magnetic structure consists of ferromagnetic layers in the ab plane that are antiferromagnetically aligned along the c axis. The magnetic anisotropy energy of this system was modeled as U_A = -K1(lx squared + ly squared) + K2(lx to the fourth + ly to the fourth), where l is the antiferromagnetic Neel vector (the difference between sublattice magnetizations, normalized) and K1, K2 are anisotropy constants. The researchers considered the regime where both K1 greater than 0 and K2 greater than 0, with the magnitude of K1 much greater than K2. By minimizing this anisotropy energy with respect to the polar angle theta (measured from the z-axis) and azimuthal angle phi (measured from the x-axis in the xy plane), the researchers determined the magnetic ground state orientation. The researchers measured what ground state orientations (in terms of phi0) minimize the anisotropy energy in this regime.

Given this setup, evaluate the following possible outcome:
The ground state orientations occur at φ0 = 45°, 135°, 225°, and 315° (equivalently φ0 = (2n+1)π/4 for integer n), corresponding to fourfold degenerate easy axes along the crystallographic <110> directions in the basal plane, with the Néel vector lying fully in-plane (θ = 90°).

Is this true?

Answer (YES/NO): YES